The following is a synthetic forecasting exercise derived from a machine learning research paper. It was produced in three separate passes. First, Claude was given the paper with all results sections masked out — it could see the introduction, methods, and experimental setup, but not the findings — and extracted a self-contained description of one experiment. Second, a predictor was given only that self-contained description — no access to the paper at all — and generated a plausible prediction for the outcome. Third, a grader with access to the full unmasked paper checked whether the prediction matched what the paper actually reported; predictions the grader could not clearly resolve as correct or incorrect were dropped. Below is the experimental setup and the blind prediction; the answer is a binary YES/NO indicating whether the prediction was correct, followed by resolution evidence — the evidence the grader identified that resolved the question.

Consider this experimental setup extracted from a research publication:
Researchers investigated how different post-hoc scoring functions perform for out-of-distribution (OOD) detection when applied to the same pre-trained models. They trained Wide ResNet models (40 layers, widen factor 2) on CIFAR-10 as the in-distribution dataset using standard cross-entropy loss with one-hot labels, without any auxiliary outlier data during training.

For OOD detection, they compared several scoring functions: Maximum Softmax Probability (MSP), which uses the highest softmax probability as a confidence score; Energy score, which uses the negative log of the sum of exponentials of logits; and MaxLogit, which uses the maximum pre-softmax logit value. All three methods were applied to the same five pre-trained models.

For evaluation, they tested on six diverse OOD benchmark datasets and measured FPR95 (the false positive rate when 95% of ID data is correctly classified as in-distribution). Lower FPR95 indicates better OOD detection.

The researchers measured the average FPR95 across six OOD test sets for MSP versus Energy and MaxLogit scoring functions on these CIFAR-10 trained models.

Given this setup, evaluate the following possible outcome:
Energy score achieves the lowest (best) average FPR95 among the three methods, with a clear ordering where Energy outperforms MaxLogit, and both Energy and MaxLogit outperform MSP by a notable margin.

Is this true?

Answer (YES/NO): NO